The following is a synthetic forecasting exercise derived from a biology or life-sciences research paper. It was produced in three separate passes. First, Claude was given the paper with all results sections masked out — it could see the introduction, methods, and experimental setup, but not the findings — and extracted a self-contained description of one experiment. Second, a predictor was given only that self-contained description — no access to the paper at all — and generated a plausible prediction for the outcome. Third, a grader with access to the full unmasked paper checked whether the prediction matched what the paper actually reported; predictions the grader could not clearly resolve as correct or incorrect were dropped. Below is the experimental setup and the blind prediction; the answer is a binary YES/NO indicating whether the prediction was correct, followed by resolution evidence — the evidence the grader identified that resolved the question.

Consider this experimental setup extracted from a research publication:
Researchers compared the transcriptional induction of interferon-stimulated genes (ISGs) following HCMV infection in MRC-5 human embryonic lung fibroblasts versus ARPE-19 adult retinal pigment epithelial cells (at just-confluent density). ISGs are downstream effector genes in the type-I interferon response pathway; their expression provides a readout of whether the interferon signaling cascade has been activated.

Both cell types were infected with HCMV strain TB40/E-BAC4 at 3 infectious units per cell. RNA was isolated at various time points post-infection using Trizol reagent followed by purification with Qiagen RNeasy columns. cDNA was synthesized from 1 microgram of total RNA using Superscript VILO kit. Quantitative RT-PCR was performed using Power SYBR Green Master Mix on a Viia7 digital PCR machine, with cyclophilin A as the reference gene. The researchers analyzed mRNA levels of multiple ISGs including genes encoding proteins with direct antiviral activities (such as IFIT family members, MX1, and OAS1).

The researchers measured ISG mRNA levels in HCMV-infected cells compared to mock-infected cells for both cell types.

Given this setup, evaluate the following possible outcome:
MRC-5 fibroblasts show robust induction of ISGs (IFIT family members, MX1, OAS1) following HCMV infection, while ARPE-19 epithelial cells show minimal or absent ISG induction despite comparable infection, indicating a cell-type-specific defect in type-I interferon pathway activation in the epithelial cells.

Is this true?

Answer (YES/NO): YES